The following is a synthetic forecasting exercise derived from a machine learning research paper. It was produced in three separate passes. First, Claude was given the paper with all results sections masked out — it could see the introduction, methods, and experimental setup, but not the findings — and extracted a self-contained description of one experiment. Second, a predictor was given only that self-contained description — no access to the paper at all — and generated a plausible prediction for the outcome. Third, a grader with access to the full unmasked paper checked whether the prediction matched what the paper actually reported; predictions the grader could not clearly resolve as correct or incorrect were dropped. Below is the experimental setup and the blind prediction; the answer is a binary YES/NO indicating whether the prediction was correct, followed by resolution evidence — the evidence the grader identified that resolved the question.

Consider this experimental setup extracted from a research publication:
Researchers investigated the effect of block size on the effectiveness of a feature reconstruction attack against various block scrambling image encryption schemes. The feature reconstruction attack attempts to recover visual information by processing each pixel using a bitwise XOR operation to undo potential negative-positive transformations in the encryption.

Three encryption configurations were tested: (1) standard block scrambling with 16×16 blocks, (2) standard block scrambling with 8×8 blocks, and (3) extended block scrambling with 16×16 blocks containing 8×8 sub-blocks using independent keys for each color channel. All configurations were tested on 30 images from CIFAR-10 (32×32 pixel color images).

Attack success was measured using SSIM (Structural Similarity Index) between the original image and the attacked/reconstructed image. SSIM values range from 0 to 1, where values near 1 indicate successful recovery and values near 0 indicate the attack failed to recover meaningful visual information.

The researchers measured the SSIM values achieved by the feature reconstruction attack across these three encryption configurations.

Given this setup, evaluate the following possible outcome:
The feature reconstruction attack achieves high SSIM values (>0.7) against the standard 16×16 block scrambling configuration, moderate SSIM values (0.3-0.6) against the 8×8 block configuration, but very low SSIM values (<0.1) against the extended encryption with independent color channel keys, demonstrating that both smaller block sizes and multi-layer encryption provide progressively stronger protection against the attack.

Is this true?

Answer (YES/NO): NO